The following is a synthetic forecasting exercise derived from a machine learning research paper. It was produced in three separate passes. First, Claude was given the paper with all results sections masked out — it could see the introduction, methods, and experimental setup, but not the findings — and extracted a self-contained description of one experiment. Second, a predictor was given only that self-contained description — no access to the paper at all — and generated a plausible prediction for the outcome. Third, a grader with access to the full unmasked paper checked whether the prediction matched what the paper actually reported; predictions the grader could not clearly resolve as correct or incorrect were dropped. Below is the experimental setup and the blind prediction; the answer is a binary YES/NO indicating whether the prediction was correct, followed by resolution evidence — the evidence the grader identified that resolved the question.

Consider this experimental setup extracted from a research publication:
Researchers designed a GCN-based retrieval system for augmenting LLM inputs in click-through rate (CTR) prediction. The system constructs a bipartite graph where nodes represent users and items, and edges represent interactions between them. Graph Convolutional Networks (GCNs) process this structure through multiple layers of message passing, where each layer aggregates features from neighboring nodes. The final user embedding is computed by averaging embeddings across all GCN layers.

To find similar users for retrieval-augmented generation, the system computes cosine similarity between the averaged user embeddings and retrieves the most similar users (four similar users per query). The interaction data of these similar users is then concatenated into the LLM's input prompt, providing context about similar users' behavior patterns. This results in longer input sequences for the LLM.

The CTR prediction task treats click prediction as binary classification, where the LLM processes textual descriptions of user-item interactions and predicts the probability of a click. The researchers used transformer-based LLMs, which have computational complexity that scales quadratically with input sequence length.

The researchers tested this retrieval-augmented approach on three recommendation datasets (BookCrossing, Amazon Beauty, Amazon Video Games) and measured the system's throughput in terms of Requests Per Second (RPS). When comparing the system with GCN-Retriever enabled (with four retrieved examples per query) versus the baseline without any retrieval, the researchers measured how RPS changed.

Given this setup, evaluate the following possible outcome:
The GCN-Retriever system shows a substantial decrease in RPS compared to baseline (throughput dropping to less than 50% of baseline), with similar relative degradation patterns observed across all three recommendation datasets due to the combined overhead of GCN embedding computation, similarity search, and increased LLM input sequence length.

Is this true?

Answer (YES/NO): YES